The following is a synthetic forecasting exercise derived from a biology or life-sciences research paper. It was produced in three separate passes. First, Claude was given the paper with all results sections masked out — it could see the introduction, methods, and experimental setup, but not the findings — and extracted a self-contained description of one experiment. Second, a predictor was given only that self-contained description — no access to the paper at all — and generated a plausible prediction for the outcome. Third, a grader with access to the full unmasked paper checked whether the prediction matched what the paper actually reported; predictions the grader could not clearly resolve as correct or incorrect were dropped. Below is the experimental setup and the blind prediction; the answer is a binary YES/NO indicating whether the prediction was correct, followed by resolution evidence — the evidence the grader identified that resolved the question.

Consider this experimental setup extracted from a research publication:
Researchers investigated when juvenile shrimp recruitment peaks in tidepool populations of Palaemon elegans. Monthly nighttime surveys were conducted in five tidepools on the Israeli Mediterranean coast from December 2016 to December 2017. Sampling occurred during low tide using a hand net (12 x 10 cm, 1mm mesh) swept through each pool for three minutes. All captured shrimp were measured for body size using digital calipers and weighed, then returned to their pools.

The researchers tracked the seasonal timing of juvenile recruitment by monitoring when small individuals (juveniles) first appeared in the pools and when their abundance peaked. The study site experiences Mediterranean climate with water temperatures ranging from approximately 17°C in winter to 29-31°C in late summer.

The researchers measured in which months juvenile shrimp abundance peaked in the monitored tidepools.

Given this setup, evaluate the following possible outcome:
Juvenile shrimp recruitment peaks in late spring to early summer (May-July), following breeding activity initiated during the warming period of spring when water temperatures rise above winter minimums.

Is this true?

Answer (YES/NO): YES